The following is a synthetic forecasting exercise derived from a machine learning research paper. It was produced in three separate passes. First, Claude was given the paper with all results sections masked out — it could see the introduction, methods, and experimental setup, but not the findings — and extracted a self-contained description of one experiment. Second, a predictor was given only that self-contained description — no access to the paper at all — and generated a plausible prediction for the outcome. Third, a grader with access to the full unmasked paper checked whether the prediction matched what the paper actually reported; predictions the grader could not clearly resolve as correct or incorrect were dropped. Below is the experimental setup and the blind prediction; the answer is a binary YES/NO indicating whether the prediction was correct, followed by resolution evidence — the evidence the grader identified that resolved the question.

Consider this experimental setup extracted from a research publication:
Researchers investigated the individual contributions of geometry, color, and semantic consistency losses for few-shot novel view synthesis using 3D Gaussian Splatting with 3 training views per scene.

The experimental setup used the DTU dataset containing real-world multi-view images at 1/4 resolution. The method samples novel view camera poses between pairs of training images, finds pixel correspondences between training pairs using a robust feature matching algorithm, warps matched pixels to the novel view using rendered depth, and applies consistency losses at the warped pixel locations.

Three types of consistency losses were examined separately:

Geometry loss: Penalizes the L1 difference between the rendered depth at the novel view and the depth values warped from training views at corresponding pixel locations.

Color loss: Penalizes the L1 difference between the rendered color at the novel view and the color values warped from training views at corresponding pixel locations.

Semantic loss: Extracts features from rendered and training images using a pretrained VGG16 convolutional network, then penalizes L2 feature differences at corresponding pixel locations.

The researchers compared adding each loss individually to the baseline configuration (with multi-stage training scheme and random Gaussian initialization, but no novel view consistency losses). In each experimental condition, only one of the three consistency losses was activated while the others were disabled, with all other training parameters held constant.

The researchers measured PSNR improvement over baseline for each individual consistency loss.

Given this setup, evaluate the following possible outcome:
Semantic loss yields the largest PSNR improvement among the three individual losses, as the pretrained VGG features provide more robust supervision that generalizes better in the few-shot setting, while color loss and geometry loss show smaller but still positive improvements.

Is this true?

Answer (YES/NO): NO